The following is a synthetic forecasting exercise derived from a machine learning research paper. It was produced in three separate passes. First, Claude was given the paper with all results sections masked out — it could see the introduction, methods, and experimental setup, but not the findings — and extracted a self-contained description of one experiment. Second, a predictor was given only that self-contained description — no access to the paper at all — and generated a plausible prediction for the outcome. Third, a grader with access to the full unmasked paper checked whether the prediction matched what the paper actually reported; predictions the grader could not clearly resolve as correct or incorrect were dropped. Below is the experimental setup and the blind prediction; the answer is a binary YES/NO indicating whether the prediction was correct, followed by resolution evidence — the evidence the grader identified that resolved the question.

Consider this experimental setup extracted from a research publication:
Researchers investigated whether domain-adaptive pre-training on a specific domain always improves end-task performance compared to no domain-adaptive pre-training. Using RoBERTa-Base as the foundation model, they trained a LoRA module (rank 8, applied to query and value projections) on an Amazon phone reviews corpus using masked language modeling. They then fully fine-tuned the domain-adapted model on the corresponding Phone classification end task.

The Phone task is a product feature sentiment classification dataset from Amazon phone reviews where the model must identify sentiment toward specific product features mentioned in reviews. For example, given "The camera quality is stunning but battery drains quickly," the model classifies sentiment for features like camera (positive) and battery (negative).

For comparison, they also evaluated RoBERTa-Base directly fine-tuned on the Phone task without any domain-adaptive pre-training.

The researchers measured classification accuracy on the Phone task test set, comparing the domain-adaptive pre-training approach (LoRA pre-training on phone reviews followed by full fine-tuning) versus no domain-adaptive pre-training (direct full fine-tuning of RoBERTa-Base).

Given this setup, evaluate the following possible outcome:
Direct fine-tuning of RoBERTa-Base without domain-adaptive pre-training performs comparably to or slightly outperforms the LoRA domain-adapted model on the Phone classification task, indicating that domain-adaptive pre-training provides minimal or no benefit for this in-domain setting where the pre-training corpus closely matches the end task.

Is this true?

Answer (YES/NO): YES